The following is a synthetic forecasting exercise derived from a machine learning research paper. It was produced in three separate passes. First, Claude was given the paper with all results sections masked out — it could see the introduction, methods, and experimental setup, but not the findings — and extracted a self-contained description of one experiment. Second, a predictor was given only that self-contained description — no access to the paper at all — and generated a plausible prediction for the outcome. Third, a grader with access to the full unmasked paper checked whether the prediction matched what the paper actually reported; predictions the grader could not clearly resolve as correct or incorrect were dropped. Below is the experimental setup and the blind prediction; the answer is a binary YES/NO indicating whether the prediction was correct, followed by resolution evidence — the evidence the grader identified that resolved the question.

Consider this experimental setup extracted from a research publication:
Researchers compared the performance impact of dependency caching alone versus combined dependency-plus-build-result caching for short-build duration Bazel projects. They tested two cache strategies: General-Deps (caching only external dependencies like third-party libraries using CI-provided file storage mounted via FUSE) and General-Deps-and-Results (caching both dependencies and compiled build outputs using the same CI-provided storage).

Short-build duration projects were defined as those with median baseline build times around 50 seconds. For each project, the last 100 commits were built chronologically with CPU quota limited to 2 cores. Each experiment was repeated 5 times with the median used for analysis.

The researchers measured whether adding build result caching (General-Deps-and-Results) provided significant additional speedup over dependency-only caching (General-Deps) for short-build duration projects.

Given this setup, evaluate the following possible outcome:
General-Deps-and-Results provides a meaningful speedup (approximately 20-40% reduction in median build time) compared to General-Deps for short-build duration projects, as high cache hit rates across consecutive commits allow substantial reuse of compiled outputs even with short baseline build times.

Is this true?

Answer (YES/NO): NO